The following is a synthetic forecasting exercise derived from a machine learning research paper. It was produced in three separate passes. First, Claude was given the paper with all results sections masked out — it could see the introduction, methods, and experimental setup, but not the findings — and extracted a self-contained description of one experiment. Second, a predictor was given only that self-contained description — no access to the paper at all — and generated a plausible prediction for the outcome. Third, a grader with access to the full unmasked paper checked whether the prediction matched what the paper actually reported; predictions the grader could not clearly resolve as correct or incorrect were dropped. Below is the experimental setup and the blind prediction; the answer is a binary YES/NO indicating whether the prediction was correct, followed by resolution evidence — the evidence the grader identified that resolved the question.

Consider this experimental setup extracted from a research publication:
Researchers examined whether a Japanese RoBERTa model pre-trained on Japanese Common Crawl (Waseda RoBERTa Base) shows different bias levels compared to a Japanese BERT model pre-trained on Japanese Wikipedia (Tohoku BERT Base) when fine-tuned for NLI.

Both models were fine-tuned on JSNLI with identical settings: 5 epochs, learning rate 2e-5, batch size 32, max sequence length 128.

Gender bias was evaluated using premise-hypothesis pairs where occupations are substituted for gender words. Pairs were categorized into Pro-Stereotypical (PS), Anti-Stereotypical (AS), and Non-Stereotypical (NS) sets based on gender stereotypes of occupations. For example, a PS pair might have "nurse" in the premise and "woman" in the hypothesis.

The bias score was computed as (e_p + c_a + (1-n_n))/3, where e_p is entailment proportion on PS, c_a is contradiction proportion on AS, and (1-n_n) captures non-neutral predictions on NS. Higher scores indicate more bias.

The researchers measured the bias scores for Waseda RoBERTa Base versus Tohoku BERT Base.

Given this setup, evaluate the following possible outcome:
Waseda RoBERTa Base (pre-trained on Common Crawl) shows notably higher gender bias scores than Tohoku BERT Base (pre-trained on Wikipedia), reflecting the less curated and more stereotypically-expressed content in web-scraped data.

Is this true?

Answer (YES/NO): YES